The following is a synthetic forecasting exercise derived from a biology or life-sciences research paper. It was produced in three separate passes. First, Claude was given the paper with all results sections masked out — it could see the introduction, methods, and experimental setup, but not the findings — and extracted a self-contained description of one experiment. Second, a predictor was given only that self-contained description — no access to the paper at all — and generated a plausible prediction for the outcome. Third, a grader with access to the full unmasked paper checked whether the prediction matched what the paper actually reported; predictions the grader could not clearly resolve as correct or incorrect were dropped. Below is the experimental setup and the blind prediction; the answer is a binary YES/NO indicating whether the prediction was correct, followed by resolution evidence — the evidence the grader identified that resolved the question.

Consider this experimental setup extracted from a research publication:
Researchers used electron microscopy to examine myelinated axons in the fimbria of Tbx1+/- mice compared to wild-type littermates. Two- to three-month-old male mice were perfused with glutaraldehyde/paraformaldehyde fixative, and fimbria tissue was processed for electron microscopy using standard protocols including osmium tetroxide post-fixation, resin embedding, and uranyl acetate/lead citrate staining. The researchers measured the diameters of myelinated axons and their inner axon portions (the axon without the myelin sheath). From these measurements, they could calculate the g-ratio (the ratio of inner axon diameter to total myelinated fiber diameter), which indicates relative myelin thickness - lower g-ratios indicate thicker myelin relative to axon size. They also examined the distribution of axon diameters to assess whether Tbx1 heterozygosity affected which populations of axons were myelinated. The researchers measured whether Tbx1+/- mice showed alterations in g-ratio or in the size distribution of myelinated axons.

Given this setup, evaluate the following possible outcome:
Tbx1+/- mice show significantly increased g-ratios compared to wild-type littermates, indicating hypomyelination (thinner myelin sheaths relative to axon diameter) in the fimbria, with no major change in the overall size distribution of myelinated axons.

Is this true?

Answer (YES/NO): NO